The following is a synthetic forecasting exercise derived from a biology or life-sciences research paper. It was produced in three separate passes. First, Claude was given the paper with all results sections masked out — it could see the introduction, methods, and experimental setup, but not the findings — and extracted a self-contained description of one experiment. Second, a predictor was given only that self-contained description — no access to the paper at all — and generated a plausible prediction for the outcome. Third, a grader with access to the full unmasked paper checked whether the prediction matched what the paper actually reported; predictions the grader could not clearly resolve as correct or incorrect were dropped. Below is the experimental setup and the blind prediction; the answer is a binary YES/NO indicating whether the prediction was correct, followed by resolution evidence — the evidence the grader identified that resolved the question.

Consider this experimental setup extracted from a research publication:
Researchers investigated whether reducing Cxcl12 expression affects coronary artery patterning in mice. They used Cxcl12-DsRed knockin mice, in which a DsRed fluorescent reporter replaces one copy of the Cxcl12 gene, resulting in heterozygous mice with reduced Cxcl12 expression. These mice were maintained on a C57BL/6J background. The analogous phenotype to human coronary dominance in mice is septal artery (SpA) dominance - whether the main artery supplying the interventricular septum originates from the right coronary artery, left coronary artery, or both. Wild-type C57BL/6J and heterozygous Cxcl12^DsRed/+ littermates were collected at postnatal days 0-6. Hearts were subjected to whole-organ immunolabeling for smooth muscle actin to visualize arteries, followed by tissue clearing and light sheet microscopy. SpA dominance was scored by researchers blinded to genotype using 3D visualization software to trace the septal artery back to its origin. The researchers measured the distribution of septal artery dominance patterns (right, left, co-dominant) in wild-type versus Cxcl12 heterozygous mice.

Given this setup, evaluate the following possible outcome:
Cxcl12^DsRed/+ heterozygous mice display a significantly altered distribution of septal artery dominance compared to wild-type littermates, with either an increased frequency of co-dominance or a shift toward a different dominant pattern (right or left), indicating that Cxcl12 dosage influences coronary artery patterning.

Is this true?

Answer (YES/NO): YES